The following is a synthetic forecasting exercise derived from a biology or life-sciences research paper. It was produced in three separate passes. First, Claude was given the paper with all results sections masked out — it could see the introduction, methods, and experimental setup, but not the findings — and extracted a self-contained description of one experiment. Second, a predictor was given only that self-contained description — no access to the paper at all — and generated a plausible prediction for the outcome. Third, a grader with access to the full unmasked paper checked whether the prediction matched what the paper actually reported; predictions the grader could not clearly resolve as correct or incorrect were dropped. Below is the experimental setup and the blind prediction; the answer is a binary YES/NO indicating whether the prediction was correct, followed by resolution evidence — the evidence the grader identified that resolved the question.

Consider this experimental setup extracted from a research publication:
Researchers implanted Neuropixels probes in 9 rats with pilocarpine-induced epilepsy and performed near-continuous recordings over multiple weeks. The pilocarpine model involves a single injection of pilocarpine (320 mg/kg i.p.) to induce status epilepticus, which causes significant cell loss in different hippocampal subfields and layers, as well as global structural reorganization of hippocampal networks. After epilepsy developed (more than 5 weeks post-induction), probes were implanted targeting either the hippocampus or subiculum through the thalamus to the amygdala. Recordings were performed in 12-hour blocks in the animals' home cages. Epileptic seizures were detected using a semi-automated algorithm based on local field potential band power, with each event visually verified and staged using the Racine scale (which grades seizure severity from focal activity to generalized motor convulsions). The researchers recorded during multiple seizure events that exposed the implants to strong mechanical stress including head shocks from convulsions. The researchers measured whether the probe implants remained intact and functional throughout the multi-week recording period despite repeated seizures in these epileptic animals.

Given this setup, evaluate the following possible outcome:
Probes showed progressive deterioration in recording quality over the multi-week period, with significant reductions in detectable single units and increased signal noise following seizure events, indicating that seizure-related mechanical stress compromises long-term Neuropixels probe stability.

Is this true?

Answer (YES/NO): NO